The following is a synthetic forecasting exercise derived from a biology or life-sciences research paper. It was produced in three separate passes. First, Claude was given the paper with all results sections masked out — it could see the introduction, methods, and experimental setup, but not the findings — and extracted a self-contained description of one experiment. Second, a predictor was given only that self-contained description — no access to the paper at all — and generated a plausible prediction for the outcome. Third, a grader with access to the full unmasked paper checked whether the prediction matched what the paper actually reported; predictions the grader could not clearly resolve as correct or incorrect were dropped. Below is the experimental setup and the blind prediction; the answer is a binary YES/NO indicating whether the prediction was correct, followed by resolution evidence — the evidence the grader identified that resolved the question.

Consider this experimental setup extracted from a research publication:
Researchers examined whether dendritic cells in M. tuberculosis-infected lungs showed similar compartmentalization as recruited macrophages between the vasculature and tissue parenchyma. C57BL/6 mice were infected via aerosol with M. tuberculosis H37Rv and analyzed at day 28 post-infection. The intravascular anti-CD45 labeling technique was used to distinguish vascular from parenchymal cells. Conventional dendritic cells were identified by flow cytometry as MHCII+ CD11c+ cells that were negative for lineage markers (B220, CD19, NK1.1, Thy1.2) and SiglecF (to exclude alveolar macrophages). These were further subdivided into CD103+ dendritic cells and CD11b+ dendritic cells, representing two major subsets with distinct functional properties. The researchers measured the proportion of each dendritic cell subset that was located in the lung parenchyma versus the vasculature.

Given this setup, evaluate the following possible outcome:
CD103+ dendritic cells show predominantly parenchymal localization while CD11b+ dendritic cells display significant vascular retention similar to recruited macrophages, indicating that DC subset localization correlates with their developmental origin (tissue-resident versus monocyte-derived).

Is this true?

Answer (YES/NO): NO